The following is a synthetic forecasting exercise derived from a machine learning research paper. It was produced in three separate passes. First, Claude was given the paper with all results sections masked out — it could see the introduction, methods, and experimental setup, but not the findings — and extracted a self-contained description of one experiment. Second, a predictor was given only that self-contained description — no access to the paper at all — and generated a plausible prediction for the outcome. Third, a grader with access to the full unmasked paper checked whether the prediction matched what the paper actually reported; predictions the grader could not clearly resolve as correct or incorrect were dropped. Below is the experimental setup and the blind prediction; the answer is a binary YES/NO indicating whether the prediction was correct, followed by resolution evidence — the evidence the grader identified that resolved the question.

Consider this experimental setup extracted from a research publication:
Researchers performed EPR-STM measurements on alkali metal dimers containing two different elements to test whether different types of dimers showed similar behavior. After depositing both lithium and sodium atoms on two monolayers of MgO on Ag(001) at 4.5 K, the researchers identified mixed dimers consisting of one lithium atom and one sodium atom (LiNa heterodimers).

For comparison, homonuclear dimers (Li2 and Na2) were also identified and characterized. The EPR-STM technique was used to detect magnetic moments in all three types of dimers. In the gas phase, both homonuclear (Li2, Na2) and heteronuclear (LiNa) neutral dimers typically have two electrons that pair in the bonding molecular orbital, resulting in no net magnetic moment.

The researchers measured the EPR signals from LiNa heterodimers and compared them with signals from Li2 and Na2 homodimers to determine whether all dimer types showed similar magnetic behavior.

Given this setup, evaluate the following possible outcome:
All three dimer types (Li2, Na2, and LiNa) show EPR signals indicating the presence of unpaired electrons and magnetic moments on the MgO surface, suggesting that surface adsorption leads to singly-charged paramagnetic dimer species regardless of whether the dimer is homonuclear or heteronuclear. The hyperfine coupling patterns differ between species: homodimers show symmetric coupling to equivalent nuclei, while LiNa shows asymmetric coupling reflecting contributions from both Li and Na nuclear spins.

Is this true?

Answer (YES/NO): NO